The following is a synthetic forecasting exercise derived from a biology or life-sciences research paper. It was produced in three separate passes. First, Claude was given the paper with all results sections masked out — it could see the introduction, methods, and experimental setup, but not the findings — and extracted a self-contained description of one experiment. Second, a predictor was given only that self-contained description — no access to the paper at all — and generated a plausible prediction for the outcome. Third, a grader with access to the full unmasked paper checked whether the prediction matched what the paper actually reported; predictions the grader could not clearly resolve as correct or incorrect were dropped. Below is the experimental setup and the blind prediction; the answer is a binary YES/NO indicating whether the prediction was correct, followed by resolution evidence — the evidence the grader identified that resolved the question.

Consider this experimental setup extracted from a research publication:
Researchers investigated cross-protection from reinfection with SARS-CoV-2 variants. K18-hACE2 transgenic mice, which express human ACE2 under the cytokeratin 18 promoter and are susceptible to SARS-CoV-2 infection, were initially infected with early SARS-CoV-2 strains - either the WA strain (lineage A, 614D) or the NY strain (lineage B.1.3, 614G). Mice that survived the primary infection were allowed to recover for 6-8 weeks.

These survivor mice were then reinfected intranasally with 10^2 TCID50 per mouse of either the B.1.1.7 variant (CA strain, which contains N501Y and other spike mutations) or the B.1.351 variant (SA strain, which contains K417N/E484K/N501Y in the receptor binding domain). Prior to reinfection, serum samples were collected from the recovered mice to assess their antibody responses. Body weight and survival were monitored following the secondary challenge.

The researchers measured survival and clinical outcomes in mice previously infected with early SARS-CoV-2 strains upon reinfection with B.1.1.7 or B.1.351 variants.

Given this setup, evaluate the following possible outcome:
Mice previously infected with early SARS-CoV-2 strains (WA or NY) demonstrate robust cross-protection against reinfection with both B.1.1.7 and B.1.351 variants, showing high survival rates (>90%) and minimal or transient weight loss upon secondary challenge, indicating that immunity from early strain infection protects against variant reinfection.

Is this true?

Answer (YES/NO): YES